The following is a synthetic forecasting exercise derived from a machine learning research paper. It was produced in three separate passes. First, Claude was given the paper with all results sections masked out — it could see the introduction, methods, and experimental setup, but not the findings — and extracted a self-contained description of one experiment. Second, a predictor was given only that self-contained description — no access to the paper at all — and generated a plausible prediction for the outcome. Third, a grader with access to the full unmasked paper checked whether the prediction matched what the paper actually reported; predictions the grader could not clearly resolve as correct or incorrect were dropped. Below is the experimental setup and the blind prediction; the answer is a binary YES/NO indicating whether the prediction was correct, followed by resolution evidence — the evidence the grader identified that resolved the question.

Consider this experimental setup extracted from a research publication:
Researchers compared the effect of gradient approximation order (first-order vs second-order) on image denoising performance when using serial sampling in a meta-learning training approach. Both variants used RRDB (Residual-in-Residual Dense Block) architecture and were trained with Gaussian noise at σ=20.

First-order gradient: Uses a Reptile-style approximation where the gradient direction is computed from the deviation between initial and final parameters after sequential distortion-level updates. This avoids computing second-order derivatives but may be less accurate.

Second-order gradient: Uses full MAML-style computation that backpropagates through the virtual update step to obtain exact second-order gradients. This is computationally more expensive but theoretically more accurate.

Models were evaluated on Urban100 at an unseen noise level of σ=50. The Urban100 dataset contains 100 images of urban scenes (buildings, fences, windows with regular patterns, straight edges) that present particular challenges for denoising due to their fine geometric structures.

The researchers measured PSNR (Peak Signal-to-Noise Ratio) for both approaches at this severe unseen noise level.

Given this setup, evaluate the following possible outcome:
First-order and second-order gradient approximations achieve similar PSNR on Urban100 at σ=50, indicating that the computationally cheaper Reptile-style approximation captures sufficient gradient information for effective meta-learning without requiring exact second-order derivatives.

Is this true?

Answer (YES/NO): NO